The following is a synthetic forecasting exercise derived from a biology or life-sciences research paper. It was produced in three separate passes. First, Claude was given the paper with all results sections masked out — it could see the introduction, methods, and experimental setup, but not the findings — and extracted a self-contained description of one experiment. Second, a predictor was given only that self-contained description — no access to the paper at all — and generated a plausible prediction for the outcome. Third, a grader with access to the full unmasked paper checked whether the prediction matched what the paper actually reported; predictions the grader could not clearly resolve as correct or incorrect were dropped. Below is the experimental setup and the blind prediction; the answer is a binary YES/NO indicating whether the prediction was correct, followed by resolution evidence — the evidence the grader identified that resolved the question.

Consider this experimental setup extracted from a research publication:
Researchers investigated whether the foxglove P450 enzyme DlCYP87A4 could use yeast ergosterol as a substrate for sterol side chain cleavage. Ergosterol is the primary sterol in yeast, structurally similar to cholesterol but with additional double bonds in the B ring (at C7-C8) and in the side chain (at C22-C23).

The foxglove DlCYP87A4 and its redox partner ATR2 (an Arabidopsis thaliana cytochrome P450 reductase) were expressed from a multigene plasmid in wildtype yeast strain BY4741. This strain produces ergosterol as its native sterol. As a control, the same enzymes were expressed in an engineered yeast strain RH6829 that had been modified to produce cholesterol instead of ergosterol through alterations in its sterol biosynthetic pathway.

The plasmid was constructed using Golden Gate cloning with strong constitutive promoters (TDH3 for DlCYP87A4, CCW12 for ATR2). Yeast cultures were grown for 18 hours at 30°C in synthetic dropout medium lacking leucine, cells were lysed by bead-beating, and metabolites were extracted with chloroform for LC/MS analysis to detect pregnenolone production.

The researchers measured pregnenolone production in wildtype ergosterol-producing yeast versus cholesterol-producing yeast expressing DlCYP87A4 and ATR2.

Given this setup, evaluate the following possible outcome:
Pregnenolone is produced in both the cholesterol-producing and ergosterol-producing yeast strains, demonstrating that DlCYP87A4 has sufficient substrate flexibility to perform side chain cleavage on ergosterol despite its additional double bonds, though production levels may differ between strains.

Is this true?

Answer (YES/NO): NO